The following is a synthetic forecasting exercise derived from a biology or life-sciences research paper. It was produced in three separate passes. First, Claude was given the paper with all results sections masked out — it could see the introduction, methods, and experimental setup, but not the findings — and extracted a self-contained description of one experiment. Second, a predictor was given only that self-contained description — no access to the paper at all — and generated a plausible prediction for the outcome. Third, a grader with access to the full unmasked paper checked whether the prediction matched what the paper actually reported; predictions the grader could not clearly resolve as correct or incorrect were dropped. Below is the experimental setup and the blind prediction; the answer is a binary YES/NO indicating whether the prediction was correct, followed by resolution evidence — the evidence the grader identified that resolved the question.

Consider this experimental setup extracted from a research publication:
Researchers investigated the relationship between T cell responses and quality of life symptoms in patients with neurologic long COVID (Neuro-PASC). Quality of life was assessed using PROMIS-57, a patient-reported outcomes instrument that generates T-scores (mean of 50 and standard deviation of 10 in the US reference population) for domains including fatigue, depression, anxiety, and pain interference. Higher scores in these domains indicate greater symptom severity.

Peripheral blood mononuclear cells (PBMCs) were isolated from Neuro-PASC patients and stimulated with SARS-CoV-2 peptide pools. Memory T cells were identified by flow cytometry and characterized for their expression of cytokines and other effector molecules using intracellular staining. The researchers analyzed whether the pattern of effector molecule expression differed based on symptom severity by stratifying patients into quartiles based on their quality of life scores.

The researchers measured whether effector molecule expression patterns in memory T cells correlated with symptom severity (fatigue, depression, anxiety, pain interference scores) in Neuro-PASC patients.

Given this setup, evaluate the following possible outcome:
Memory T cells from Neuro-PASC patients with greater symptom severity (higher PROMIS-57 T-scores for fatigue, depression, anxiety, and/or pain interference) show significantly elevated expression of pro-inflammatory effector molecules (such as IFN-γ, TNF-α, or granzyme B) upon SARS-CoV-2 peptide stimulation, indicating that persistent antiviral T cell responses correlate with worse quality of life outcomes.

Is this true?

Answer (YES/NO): NO